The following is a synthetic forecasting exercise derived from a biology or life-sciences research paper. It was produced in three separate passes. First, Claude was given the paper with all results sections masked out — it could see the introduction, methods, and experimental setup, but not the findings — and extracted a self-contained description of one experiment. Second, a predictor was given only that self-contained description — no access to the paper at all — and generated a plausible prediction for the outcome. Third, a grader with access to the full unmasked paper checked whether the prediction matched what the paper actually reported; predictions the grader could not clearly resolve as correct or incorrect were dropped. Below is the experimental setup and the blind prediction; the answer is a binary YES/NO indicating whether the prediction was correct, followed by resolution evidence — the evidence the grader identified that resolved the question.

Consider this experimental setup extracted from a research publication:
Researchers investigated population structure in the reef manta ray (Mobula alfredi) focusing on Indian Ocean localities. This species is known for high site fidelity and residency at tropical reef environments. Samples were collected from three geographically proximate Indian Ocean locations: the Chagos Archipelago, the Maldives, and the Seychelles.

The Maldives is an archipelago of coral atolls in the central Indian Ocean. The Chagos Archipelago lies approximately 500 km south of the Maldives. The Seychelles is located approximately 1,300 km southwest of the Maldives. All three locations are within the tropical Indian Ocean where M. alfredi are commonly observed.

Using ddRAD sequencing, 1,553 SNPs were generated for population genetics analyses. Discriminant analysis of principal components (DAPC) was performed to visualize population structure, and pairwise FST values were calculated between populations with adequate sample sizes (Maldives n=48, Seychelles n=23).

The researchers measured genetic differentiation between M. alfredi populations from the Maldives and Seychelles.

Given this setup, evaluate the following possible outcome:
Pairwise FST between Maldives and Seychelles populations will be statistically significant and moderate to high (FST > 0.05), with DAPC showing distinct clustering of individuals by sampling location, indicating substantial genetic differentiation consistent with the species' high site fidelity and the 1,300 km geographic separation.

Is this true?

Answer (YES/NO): YES